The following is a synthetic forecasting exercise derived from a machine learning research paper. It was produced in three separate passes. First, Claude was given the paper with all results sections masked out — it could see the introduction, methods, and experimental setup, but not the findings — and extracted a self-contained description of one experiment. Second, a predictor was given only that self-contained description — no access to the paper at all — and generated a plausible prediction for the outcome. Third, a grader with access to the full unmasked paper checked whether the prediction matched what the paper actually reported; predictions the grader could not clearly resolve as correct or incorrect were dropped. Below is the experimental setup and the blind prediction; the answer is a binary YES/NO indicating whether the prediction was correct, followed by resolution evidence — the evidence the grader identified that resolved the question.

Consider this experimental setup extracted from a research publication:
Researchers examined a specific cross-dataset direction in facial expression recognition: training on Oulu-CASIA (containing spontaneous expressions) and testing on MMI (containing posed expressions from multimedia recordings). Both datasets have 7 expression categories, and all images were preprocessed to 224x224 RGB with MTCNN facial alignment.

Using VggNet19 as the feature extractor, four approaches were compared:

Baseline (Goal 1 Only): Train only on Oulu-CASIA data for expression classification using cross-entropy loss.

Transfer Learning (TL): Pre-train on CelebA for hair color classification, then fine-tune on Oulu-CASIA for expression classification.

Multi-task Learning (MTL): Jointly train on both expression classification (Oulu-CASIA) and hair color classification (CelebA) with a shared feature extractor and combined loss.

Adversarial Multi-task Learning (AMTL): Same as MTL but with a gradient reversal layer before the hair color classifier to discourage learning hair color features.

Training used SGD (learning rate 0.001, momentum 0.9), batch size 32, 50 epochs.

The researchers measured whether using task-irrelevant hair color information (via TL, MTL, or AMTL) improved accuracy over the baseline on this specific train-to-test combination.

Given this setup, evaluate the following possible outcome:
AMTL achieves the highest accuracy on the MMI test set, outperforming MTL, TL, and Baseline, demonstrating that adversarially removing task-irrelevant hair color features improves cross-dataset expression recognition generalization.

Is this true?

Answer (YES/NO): NO